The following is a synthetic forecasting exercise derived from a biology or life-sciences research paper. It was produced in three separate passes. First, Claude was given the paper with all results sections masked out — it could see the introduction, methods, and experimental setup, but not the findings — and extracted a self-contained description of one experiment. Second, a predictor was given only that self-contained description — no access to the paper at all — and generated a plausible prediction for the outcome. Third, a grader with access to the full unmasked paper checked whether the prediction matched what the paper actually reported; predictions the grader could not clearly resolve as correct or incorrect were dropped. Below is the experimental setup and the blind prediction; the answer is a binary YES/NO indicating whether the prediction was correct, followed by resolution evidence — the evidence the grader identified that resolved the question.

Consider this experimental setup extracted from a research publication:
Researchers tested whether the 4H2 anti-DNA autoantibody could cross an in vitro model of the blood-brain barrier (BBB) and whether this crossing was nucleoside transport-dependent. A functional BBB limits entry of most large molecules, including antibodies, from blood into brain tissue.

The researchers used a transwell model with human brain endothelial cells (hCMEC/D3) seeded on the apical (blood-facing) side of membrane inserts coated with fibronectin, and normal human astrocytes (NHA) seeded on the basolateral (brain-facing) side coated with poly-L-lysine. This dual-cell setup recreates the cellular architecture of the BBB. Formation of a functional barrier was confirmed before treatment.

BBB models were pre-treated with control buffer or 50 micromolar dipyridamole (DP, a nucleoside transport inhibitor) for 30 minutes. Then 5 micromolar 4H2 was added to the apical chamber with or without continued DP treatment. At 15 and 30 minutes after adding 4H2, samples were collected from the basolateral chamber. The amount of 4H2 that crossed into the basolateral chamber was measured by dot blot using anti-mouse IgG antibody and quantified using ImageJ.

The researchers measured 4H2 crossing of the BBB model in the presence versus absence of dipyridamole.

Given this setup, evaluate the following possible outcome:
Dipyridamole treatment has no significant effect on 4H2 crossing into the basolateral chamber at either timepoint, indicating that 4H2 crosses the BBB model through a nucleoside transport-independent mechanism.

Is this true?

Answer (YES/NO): NO